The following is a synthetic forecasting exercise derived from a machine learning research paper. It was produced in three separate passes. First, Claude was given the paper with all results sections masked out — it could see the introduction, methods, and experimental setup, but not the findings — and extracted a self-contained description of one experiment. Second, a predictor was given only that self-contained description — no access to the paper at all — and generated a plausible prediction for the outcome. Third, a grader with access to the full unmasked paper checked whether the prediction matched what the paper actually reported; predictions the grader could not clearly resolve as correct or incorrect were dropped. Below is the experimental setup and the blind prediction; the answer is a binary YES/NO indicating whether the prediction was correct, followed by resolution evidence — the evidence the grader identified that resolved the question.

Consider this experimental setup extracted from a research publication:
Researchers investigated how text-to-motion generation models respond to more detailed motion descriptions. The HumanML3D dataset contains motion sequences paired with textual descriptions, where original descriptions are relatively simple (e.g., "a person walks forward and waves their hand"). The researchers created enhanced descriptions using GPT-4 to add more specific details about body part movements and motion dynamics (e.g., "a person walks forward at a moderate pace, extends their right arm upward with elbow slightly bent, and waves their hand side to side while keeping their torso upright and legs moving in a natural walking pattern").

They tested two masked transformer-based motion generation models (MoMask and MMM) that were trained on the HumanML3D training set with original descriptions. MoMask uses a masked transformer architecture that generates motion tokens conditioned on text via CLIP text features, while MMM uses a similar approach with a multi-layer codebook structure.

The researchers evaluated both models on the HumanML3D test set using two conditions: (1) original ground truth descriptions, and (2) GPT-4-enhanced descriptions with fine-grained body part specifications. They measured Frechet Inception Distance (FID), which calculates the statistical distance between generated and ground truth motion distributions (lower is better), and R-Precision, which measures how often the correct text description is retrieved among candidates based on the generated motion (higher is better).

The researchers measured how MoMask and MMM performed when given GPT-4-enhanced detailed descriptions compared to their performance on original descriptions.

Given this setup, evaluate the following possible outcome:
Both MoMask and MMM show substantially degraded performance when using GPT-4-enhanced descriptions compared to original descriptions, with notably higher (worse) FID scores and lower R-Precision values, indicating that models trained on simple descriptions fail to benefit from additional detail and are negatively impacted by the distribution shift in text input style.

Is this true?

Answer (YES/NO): YES